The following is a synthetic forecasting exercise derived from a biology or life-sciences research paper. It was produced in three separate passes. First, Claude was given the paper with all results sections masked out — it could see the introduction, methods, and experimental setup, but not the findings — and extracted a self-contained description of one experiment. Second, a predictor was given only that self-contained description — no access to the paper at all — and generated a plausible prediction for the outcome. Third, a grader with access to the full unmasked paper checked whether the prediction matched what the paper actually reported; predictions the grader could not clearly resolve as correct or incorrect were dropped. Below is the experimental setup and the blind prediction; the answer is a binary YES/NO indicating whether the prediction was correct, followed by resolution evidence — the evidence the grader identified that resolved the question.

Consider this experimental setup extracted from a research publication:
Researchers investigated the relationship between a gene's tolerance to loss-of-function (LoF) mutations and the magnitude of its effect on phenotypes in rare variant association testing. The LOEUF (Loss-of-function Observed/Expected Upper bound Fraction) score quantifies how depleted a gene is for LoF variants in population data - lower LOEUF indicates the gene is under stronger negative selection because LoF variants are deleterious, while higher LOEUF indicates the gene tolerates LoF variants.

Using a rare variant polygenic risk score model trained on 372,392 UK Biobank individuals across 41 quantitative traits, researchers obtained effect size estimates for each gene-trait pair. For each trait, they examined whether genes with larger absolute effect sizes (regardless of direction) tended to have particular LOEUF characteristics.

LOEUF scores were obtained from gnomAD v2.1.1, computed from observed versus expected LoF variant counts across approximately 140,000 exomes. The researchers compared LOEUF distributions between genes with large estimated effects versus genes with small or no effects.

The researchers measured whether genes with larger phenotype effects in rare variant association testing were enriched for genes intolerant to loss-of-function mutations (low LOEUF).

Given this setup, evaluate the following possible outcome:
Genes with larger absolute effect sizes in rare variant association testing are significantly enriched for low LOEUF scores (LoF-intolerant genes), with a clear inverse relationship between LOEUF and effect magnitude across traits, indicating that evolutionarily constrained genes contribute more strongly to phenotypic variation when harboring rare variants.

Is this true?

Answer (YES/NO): NO